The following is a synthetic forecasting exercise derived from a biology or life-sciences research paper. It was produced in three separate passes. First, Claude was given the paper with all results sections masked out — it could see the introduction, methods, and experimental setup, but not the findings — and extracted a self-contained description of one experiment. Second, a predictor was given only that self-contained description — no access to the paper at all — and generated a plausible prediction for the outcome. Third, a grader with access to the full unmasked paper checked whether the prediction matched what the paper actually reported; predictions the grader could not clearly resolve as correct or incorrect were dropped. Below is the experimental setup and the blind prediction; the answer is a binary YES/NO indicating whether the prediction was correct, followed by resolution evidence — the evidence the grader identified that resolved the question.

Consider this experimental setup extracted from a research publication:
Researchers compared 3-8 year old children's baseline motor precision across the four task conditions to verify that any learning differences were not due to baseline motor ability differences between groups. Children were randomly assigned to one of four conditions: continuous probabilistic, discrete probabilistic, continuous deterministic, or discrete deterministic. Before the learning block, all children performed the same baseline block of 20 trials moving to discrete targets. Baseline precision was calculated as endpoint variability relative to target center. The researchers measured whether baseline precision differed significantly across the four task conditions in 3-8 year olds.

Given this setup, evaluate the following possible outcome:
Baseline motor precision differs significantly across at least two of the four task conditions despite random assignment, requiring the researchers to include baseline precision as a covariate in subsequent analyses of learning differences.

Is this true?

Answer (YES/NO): NO